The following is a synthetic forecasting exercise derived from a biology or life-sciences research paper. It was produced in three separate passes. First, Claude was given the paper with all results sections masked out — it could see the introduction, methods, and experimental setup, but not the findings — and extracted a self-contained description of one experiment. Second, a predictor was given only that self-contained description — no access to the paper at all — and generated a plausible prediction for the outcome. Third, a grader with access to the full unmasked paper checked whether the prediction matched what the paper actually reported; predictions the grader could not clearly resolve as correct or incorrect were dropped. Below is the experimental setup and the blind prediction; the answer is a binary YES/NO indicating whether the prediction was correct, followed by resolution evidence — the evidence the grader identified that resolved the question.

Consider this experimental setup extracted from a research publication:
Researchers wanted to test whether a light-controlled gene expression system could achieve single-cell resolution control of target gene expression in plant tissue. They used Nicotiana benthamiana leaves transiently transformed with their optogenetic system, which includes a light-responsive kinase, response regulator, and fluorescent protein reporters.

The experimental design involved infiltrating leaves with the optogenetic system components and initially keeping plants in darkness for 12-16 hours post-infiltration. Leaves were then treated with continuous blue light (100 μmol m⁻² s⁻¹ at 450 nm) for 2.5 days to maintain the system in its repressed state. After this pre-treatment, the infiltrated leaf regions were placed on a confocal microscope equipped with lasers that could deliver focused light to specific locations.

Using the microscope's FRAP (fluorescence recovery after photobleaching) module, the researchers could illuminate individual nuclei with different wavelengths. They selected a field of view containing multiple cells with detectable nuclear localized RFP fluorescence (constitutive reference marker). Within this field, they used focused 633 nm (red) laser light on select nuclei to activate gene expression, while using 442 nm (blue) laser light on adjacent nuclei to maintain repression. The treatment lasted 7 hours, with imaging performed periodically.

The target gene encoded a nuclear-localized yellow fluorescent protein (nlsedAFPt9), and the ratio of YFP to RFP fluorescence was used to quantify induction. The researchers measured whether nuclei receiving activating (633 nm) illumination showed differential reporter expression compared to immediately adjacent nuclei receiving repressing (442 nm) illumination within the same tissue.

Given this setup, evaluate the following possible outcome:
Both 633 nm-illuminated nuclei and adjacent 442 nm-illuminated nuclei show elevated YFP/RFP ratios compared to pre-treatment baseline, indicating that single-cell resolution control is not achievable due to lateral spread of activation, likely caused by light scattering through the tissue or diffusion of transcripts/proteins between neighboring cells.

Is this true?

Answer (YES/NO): NO